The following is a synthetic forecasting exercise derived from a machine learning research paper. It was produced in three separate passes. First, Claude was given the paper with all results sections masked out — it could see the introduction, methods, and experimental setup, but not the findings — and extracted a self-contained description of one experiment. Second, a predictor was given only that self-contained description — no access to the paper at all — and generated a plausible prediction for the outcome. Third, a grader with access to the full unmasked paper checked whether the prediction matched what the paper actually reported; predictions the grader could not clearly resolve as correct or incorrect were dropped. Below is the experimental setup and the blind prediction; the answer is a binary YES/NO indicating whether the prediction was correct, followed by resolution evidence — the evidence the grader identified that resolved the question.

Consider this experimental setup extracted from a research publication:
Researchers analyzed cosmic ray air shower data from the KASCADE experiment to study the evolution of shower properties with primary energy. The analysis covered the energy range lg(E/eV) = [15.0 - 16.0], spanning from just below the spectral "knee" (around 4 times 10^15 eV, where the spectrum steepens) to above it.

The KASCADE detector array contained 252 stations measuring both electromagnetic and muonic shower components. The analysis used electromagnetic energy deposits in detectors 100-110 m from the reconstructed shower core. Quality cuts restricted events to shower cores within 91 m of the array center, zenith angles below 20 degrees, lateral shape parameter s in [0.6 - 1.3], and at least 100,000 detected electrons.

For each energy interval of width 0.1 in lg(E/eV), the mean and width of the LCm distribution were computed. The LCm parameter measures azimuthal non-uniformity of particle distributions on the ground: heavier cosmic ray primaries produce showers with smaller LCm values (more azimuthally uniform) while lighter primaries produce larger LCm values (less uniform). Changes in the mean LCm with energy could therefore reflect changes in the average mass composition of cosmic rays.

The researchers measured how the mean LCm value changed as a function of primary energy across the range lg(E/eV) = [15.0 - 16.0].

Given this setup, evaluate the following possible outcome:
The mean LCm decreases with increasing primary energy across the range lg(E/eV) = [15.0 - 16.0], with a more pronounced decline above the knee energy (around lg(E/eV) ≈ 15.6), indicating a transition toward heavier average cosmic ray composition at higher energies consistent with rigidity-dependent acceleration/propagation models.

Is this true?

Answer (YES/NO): NO